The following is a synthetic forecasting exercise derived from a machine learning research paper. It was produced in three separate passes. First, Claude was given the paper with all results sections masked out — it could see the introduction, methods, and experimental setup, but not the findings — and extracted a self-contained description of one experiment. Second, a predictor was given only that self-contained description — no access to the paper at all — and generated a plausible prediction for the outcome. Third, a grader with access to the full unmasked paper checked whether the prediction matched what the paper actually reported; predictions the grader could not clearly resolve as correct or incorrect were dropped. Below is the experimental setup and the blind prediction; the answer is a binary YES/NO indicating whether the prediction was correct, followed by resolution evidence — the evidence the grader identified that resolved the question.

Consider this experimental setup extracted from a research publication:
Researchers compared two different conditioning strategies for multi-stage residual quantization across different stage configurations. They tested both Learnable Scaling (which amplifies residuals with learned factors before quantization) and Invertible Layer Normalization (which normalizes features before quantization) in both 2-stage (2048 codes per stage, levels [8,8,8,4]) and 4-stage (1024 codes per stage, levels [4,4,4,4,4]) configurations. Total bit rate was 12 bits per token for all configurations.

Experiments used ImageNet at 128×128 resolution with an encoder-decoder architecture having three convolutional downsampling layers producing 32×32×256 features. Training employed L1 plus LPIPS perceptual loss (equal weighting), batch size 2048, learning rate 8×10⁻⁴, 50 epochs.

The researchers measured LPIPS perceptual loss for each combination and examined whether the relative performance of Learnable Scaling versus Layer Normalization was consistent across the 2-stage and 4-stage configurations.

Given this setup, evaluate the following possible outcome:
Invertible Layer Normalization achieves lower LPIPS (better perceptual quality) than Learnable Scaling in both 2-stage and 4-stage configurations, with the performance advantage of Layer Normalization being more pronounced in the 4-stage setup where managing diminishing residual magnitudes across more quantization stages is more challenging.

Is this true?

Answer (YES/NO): NO